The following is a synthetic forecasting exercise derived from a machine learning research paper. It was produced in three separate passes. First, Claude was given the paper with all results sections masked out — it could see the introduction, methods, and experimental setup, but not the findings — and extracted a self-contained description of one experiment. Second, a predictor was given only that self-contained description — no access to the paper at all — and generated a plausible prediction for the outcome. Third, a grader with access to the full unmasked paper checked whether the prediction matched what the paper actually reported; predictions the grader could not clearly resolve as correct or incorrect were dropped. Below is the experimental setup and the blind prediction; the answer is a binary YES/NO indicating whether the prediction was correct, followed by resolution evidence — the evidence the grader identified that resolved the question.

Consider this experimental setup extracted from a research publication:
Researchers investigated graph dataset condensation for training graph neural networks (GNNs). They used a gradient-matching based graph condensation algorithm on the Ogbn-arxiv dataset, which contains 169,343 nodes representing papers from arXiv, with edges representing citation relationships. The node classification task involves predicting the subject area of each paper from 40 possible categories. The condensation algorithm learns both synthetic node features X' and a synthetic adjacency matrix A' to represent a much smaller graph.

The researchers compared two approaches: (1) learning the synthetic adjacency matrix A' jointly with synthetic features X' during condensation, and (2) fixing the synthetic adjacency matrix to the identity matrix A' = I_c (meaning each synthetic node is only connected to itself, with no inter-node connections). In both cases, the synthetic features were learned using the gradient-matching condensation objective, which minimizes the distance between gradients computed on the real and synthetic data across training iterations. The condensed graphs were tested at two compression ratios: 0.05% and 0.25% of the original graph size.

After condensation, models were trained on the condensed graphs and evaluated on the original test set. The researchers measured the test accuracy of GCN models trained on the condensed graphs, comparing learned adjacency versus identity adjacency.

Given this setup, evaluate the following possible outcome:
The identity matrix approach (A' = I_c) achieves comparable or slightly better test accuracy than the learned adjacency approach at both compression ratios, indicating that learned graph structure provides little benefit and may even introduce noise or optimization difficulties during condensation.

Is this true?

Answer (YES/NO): YES